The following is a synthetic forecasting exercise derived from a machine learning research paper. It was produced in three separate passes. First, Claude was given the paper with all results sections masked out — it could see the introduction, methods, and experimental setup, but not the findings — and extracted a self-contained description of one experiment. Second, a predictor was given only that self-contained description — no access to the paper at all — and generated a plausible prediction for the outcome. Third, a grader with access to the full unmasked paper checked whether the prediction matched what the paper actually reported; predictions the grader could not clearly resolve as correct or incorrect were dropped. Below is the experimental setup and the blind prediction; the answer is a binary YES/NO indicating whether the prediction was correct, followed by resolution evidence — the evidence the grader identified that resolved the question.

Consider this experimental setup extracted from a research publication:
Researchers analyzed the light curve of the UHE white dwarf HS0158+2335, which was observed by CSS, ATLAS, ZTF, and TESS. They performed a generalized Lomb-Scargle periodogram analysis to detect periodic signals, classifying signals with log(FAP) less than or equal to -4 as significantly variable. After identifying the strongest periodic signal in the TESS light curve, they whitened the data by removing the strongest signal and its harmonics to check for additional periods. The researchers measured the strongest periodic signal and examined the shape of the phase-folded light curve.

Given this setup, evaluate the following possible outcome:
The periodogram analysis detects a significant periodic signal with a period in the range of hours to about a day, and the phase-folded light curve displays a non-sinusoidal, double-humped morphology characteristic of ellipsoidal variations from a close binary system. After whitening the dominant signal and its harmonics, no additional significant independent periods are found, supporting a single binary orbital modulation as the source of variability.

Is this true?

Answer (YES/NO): NO